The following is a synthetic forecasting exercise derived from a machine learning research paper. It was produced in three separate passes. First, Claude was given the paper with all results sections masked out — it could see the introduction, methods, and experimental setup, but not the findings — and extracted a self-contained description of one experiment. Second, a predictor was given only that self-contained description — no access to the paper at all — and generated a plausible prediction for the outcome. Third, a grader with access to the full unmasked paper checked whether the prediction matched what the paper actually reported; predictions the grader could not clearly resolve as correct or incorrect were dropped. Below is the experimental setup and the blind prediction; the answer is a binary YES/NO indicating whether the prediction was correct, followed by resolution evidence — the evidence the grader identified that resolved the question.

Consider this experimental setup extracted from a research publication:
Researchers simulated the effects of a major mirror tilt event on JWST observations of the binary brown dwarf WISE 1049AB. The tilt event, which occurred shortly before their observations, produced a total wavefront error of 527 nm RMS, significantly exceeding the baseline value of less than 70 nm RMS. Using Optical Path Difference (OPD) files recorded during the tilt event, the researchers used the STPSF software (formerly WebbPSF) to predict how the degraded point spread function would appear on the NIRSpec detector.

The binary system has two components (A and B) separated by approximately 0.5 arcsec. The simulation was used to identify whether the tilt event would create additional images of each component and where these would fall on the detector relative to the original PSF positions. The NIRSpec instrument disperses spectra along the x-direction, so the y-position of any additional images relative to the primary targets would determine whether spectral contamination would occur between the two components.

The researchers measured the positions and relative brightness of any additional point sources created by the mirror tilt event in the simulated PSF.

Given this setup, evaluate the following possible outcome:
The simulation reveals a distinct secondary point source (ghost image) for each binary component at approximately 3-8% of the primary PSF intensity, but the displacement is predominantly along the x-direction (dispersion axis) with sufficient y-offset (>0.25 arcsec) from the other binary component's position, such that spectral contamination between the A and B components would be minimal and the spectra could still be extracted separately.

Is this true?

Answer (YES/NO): NO